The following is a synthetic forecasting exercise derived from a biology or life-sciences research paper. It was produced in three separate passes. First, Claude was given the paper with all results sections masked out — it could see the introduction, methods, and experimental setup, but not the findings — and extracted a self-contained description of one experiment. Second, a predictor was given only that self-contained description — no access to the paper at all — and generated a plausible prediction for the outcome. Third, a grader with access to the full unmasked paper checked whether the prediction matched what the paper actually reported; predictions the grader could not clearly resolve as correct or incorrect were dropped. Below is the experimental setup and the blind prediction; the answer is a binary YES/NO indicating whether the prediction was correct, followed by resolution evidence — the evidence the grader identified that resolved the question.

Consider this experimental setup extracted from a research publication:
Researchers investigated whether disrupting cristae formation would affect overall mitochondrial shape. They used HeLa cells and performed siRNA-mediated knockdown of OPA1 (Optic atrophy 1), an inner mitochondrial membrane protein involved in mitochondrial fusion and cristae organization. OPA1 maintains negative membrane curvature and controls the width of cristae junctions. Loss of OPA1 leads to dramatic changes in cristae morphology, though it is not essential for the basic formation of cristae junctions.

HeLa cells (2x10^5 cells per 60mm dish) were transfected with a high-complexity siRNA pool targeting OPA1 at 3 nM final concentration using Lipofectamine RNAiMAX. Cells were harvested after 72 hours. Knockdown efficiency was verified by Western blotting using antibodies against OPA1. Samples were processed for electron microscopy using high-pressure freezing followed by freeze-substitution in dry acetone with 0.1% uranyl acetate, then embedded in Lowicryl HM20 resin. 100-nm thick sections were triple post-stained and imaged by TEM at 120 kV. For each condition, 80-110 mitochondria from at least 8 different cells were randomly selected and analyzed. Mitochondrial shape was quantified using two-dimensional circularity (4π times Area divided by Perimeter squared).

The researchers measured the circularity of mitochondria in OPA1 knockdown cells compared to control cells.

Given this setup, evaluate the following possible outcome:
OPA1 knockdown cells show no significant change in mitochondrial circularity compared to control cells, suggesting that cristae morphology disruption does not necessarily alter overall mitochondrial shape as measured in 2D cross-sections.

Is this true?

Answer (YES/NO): NO